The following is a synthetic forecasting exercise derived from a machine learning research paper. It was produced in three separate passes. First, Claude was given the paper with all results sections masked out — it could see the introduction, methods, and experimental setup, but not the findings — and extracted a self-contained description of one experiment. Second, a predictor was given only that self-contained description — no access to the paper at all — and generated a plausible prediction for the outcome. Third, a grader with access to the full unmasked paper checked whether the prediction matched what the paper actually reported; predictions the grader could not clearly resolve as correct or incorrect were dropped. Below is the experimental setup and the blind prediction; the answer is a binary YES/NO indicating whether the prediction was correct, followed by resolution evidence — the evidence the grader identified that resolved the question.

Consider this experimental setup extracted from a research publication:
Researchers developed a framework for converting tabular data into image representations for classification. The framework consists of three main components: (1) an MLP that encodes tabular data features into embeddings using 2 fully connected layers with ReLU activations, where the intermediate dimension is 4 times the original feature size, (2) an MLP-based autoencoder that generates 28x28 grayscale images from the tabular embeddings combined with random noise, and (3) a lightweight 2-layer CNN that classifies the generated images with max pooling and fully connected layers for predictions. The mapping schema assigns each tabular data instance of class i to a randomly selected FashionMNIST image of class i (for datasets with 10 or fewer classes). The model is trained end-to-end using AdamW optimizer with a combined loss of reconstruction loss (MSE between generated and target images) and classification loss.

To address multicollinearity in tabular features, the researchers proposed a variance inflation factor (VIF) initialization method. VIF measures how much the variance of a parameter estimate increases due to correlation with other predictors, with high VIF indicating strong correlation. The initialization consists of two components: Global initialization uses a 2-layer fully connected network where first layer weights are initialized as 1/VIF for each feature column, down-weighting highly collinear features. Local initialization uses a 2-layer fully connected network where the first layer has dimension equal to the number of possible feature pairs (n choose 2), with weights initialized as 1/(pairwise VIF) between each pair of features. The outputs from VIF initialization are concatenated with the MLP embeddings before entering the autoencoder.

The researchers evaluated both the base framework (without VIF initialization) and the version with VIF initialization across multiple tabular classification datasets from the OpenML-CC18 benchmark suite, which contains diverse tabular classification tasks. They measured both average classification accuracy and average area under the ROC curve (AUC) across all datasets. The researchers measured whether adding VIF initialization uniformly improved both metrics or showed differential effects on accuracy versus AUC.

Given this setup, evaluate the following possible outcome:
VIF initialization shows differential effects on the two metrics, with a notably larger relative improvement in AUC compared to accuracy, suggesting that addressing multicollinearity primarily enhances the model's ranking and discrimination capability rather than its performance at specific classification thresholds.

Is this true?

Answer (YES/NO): NO